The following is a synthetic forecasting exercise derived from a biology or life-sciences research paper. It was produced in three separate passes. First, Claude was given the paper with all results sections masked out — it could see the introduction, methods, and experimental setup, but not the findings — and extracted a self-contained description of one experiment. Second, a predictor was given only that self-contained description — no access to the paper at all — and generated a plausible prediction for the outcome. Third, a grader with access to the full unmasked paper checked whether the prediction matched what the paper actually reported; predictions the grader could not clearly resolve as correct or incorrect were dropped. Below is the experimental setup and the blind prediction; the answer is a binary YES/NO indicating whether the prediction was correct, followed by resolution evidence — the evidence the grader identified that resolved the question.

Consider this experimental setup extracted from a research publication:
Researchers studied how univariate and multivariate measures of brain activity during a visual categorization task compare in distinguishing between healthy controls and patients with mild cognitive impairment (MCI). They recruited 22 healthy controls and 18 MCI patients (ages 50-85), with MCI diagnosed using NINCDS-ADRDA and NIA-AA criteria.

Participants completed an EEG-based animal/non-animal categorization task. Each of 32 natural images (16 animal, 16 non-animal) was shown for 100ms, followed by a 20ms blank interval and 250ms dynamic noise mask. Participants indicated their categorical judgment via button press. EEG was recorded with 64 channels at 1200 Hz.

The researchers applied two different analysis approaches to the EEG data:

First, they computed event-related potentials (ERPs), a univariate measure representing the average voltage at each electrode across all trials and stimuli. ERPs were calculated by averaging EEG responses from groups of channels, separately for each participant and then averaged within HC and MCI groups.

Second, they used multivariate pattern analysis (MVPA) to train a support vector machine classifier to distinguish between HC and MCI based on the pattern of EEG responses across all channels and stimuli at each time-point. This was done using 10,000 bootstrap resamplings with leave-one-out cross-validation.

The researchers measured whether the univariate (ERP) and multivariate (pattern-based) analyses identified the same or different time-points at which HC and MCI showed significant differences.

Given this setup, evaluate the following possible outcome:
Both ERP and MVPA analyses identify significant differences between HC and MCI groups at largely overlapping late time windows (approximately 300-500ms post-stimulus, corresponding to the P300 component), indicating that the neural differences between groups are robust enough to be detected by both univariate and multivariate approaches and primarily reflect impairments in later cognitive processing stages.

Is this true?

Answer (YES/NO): NO